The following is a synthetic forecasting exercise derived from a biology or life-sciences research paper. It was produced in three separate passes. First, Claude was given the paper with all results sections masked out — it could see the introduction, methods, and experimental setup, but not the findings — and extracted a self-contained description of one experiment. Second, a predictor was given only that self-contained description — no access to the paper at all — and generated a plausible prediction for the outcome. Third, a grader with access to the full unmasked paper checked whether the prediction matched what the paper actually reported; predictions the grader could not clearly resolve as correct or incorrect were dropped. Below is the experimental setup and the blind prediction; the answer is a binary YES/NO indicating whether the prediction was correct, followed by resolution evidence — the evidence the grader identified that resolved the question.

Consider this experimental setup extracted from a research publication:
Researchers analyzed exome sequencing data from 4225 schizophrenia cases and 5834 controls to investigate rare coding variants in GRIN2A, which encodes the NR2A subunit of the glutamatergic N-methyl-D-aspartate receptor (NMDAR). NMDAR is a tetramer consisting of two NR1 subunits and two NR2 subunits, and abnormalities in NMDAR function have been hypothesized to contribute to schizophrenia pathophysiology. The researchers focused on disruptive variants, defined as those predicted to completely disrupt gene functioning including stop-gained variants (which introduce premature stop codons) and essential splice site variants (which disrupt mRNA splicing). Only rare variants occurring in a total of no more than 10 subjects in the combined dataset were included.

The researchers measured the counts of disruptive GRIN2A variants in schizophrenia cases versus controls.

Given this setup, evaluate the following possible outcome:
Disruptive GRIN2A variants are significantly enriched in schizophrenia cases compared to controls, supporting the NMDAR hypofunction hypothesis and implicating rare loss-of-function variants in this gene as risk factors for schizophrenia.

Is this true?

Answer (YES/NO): NO